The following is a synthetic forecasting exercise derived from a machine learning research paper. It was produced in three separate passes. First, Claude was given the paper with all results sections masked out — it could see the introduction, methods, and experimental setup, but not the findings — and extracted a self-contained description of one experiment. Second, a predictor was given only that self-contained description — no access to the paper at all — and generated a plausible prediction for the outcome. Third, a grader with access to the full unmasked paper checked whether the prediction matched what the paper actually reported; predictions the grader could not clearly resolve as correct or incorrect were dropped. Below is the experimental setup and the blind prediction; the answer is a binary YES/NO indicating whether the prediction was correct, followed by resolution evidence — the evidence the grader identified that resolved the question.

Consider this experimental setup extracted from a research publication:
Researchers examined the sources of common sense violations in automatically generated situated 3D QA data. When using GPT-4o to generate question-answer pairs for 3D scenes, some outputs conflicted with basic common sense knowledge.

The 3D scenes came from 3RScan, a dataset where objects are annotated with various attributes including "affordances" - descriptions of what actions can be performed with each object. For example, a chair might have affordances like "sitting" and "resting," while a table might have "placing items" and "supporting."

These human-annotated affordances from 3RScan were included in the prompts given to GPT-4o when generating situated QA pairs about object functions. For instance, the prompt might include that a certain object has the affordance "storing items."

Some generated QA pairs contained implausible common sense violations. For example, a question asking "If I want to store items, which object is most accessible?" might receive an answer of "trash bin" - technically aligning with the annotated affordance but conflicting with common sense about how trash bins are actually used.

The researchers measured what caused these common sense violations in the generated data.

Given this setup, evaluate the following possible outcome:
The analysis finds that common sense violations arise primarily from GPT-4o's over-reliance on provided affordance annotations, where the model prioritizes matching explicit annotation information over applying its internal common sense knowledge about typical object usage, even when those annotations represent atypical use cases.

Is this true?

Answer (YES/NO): NO